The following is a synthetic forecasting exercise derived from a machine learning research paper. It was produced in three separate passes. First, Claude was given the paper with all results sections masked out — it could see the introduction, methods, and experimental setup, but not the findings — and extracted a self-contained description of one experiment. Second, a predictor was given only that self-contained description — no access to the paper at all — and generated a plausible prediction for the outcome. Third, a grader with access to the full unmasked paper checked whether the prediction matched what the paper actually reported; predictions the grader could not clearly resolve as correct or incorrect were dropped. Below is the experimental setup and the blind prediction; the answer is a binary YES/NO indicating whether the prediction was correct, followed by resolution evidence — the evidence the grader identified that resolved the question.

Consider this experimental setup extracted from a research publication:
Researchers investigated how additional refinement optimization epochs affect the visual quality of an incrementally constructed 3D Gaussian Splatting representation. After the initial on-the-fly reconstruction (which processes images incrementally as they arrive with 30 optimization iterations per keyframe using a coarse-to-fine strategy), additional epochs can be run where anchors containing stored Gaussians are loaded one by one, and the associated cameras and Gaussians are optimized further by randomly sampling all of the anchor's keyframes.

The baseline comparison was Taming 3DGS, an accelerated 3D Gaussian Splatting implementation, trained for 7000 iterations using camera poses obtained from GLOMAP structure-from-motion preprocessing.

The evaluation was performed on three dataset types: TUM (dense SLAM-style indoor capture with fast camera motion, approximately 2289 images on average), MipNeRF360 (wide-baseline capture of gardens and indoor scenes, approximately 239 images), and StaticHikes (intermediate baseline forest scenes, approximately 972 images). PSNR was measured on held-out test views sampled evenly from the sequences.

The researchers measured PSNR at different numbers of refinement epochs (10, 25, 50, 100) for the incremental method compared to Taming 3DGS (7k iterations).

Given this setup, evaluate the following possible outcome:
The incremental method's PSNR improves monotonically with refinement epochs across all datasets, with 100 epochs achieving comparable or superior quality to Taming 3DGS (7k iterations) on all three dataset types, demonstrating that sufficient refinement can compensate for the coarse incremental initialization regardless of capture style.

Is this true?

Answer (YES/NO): NO